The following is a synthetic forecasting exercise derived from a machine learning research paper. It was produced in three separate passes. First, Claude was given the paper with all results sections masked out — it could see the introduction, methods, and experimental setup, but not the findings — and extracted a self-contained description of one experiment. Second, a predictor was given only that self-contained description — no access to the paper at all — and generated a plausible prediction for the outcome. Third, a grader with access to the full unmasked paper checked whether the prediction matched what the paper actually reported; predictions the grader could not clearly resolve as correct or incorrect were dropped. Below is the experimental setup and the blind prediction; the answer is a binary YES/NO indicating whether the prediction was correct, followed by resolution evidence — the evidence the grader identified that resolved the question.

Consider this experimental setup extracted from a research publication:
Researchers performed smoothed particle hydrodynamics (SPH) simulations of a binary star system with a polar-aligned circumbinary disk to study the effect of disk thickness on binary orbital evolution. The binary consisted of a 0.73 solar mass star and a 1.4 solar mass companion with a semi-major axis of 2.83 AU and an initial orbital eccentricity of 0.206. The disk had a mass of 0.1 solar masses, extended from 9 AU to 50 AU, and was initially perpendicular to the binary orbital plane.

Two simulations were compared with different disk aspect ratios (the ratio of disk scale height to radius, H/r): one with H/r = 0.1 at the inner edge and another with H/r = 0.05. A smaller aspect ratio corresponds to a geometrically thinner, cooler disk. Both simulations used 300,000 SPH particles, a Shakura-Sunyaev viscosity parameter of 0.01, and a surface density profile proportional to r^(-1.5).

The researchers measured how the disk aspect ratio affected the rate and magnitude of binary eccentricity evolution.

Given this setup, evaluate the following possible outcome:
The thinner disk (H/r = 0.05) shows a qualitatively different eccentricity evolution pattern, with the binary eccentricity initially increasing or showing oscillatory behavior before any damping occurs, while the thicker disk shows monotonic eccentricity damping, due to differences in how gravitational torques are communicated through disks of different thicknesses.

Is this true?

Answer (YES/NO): NO